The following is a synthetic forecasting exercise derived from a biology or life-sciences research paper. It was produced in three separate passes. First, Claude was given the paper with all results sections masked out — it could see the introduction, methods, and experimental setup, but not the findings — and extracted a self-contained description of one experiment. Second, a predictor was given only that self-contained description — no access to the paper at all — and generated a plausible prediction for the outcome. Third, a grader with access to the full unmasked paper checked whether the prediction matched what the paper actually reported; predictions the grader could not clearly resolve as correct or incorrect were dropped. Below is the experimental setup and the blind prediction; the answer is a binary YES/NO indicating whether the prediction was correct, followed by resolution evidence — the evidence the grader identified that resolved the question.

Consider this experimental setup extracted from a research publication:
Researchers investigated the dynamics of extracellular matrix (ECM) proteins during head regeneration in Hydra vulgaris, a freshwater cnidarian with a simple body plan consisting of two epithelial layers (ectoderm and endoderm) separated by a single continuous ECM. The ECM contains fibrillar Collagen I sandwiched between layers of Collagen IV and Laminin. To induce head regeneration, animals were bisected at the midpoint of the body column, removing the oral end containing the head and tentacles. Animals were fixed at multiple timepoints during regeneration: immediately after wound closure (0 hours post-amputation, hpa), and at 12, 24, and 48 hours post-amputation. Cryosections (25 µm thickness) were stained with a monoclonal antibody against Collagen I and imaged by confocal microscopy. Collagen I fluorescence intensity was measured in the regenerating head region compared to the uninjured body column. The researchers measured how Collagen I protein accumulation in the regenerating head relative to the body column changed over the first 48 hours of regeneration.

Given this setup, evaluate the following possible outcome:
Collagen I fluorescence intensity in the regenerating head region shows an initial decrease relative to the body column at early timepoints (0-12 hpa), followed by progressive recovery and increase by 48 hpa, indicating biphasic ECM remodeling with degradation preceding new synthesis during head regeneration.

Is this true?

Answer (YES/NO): NO